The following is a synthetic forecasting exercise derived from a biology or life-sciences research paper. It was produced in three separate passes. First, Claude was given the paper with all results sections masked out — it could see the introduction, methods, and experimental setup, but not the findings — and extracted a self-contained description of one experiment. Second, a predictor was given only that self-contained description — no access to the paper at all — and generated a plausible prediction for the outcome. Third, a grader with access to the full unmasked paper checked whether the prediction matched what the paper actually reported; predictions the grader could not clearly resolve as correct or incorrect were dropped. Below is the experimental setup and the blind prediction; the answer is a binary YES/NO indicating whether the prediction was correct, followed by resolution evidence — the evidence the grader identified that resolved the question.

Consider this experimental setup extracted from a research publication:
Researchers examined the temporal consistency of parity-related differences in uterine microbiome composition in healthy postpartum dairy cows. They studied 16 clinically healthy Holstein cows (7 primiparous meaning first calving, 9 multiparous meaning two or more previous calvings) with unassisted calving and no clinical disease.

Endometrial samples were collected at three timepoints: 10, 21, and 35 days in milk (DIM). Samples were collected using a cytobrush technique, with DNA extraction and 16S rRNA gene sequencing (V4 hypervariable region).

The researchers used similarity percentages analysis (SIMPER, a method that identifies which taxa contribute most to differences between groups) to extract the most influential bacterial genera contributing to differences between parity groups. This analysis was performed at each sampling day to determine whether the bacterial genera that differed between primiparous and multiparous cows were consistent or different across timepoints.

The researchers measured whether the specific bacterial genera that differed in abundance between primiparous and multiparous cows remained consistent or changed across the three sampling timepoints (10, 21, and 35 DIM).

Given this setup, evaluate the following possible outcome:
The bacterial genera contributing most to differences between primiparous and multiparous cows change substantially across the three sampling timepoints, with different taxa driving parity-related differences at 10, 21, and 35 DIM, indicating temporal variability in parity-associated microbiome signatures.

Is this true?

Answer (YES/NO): NO